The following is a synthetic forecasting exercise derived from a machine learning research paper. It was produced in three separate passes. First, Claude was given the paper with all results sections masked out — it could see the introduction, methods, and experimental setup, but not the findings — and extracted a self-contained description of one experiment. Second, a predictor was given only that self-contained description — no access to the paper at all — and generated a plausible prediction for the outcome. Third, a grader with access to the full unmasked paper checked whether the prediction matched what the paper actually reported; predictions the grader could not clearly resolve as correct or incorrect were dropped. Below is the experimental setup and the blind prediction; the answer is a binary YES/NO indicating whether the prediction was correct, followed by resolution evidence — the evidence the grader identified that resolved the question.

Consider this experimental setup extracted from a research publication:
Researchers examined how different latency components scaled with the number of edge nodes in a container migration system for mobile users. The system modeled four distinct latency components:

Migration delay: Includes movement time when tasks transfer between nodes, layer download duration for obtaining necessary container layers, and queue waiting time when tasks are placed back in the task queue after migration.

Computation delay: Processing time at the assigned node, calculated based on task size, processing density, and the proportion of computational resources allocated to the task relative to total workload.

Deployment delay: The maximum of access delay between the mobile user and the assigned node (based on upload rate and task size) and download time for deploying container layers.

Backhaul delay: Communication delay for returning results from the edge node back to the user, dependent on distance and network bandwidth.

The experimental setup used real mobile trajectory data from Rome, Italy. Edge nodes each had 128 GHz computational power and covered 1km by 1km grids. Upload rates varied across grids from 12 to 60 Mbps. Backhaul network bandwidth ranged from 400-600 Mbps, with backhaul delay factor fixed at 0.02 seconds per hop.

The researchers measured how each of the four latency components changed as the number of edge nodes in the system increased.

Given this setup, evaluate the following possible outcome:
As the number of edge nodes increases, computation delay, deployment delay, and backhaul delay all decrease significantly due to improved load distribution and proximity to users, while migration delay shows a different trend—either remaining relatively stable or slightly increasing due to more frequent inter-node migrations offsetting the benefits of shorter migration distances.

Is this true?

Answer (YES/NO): NO